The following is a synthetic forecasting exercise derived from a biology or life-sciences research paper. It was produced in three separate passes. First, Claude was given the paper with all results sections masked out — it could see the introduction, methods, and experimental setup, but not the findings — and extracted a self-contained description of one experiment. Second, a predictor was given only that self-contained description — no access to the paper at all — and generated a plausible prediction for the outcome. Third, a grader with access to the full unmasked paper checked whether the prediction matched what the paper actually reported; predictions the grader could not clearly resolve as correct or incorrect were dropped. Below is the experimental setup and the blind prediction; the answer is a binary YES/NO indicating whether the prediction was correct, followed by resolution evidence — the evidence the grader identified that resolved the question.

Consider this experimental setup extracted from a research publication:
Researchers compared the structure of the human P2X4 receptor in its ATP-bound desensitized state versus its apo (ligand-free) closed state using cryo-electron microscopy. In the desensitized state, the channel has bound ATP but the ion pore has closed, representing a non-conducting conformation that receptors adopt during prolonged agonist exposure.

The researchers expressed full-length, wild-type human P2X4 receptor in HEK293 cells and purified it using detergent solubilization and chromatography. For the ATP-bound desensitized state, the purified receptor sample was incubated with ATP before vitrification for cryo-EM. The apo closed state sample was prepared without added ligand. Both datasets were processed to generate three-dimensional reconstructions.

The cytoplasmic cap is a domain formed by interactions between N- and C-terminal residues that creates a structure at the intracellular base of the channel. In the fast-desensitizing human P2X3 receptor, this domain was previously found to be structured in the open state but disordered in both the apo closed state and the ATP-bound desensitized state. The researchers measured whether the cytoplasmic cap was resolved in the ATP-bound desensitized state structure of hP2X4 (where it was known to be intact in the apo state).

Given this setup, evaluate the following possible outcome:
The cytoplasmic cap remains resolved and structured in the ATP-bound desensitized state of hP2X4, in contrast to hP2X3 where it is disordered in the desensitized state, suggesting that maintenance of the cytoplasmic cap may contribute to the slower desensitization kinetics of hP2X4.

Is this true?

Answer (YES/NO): NO